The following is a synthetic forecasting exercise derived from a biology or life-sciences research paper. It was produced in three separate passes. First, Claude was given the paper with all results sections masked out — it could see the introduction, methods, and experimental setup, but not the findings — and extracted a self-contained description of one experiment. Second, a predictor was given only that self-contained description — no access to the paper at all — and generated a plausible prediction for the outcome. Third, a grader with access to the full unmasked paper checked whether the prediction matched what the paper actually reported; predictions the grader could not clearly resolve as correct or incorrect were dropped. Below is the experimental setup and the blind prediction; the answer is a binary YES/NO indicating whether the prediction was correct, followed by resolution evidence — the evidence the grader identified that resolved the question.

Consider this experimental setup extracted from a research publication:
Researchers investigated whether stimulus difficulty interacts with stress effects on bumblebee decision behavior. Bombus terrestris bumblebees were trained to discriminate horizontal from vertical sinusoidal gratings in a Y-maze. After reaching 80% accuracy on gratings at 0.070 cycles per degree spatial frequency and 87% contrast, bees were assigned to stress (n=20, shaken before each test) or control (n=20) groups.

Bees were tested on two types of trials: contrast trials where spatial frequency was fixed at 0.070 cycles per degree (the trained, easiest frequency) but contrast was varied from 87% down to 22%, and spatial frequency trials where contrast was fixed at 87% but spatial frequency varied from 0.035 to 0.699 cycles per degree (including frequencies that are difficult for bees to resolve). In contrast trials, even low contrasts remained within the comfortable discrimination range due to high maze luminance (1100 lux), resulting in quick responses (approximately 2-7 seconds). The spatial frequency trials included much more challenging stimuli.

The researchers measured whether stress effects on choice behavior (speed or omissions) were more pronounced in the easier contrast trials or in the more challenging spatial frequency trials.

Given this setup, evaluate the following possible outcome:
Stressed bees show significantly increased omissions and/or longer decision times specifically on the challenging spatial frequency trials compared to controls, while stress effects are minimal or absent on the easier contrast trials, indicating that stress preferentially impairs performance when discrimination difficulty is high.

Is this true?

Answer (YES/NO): NO